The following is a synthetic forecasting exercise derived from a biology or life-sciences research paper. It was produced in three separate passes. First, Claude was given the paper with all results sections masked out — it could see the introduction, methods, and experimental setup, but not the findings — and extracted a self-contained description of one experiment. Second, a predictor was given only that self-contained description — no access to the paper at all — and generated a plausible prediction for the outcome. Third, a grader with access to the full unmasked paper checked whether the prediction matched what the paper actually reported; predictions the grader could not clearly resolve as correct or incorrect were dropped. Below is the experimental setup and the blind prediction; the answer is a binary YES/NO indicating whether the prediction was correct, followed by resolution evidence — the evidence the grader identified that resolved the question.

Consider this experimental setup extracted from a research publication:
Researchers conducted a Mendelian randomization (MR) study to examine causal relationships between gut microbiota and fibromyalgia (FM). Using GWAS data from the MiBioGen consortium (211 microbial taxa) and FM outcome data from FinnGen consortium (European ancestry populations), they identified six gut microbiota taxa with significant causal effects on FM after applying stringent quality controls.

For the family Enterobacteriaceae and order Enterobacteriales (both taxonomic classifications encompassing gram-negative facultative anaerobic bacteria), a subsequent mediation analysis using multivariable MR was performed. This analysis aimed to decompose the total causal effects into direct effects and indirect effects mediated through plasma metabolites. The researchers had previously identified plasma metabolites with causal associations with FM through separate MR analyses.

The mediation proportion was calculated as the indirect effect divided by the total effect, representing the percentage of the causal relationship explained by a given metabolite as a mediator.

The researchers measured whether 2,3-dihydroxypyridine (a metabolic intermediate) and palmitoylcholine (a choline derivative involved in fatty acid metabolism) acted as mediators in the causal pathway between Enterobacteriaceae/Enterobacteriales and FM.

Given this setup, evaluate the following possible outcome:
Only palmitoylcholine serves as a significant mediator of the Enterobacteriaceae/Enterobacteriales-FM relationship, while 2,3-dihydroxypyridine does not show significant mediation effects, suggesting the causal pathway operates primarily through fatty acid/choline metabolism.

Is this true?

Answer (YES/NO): NO